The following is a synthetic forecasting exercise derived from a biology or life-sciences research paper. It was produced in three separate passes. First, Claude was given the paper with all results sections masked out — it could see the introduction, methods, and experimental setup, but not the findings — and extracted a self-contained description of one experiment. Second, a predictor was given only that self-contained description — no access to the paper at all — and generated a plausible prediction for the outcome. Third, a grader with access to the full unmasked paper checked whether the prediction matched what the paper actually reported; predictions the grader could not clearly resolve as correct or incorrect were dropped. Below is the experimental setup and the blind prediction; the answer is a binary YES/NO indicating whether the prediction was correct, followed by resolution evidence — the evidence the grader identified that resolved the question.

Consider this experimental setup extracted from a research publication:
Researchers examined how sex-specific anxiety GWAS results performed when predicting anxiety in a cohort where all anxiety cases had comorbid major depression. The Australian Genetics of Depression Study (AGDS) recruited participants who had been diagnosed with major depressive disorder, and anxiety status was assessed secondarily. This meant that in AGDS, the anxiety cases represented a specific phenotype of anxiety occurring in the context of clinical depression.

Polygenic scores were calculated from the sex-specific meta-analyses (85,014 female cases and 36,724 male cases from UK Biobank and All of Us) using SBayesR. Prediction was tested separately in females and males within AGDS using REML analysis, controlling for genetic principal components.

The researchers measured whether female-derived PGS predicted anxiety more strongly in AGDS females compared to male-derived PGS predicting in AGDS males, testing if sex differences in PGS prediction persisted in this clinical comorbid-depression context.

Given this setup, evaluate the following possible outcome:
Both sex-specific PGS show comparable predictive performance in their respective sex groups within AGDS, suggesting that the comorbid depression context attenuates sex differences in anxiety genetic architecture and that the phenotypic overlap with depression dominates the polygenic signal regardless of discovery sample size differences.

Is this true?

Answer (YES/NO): NO